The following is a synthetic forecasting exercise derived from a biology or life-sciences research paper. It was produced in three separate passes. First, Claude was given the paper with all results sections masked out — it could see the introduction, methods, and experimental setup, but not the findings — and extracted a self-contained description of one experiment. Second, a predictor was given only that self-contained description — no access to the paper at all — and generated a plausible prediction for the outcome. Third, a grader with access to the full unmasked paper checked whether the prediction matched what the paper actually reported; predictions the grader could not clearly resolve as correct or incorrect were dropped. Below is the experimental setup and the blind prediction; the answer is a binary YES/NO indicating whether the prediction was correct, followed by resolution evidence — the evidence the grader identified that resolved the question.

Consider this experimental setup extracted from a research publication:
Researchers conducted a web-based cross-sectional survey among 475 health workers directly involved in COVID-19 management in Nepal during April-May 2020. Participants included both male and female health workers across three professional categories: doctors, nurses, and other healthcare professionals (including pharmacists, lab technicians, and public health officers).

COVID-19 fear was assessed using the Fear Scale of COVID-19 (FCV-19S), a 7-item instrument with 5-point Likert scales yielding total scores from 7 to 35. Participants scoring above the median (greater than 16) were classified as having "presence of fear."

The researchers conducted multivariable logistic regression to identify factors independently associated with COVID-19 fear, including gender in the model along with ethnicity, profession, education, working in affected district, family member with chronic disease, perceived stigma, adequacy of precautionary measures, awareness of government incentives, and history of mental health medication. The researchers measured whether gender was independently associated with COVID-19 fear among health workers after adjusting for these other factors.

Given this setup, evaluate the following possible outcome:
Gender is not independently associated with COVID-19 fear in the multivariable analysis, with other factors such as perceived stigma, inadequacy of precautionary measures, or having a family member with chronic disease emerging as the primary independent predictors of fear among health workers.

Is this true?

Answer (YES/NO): NO